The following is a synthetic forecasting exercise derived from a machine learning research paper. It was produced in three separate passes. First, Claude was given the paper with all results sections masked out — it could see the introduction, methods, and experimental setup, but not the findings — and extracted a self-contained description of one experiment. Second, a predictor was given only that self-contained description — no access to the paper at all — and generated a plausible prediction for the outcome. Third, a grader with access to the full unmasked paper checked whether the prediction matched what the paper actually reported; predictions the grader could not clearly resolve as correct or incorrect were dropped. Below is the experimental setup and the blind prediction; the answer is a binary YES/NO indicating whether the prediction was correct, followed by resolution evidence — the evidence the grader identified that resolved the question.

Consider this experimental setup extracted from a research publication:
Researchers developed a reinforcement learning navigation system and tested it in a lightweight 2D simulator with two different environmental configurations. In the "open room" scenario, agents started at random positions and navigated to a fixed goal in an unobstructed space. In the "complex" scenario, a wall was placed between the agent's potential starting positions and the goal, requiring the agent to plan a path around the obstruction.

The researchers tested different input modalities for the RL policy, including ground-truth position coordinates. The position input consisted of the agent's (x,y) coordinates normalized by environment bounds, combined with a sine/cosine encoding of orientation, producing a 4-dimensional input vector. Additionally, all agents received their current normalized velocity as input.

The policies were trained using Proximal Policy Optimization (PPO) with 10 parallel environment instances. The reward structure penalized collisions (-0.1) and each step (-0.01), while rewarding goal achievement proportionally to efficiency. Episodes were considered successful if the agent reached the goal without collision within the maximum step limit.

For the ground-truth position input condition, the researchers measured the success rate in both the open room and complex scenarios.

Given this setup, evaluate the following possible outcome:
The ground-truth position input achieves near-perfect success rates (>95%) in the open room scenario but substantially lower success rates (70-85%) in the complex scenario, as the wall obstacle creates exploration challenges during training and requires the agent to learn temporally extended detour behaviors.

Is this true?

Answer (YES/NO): NO